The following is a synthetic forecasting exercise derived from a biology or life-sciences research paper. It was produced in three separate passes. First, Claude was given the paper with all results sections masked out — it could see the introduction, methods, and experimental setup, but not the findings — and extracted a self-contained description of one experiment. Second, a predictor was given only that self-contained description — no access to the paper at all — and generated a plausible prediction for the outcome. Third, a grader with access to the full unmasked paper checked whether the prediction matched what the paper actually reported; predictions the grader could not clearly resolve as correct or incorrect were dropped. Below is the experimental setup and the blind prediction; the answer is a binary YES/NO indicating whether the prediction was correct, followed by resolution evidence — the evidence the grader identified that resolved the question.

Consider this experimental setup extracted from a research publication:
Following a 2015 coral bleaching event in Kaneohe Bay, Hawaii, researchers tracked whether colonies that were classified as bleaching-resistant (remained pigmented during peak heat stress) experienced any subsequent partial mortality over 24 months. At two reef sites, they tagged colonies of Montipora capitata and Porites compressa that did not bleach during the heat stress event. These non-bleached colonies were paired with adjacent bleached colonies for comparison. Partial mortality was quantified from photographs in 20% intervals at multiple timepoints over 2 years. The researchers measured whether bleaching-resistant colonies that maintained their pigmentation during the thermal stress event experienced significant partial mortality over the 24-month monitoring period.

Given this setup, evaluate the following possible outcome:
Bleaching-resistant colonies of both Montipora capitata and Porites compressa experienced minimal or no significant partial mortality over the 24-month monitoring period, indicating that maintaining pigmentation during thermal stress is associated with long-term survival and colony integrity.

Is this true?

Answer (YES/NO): NO